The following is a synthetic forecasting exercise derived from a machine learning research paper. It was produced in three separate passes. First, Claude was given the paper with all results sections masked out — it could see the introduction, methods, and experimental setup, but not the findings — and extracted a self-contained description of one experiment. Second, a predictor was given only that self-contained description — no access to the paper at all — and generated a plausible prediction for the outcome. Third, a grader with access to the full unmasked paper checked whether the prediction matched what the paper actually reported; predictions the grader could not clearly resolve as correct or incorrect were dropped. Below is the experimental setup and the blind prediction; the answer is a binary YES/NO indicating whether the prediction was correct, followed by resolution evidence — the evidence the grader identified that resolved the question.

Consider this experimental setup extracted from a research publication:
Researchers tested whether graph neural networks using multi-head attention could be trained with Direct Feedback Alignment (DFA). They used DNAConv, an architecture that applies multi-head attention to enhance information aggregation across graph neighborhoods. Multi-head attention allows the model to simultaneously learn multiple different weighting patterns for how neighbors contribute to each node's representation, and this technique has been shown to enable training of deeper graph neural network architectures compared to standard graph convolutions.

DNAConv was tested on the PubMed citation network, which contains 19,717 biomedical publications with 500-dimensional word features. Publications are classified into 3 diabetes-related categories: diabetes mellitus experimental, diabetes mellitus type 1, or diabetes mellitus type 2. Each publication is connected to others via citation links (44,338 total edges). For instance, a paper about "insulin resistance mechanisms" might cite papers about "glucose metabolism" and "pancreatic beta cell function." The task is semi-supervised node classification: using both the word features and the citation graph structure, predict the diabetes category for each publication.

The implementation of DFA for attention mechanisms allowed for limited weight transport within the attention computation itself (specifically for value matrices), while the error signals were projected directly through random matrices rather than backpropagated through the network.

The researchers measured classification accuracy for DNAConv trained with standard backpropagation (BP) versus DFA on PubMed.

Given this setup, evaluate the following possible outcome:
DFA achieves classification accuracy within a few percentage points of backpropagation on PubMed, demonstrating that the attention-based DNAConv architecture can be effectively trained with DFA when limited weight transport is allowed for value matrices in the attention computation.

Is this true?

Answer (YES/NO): NO